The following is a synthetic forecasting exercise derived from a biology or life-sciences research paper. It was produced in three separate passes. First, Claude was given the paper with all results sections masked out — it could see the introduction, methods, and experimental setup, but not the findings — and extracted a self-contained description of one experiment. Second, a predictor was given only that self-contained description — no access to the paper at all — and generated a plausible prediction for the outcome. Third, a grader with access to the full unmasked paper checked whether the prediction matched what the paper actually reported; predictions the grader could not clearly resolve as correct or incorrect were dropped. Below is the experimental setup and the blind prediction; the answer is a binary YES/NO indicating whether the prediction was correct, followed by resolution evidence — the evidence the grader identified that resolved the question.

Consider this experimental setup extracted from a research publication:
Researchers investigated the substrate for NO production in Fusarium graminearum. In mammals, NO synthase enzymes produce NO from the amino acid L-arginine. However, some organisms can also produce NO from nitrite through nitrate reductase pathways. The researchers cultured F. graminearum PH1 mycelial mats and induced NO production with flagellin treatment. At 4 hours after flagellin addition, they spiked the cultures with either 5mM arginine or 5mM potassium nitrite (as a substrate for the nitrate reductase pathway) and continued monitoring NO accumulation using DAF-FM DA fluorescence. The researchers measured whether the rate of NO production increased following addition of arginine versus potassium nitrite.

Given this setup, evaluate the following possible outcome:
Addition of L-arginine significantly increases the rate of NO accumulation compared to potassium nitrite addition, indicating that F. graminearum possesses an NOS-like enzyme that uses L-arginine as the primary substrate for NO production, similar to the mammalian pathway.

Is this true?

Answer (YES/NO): YES